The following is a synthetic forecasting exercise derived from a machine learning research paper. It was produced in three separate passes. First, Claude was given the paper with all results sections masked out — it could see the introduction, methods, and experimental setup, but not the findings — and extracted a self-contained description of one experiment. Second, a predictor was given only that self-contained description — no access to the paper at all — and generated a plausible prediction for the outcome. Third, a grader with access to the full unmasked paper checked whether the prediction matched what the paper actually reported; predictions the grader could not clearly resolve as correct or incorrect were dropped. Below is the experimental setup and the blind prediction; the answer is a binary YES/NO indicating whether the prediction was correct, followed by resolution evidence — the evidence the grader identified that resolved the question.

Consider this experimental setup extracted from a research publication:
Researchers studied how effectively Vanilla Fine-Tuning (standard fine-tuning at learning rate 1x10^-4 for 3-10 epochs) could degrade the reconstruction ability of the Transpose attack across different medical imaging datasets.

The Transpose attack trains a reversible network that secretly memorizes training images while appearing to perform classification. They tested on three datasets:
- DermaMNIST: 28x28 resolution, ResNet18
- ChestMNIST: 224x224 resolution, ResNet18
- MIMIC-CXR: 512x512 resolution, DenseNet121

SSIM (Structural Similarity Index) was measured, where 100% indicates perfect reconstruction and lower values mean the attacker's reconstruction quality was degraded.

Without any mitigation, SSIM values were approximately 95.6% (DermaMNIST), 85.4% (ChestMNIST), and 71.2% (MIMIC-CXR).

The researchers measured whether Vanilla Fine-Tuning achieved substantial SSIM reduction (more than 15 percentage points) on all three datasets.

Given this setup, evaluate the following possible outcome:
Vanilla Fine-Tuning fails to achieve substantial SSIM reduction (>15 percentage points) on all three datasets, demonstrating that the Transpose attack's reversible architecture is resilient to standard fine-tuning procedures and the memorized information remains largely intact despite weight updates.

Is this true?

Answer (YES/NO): NO